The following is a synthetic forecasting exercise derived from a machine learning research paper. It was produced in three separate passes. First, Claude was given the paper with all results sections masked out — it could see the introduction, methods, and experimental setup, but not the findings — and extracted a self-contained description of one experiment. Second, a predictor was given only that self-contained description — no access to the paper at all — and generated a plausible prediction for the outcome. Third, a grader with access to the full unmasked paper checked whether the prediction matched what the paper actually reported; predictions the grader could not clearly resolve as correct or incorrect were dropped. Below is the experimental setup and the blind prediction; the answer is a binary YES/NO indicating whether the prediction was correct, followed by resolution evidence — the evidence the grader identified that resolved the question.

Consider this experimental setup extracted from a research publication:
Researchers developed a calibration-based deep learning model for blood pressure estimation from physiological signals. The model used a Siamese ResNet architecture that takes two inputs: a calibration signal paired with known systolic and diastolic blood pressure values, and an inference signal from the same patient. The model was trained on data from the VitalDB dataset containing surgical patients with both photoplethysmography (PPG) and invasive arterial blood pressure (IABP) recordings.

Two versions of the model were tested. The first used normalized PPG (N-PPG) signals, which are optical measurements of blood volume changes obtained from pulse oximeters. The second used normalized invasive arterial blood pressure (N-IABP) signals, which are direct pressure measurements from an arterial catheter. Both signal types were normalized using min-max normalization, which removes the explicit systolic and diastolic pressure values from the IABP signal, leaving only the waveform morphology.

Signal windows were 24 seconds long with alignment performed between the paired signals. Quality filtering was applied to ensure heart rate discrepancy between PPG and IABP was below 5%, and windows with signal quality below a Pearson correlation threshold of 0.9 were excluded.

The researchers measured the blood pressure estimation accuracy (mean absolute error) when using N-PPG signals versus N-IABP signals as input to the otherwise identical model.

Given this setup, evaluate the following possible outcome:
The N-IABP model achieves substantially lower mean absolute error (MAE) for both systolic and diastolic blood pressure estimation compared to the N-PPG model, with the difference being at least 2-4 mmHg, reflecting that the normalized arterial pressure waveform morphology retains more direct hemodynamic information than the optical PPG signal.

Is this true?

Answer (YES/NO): NO